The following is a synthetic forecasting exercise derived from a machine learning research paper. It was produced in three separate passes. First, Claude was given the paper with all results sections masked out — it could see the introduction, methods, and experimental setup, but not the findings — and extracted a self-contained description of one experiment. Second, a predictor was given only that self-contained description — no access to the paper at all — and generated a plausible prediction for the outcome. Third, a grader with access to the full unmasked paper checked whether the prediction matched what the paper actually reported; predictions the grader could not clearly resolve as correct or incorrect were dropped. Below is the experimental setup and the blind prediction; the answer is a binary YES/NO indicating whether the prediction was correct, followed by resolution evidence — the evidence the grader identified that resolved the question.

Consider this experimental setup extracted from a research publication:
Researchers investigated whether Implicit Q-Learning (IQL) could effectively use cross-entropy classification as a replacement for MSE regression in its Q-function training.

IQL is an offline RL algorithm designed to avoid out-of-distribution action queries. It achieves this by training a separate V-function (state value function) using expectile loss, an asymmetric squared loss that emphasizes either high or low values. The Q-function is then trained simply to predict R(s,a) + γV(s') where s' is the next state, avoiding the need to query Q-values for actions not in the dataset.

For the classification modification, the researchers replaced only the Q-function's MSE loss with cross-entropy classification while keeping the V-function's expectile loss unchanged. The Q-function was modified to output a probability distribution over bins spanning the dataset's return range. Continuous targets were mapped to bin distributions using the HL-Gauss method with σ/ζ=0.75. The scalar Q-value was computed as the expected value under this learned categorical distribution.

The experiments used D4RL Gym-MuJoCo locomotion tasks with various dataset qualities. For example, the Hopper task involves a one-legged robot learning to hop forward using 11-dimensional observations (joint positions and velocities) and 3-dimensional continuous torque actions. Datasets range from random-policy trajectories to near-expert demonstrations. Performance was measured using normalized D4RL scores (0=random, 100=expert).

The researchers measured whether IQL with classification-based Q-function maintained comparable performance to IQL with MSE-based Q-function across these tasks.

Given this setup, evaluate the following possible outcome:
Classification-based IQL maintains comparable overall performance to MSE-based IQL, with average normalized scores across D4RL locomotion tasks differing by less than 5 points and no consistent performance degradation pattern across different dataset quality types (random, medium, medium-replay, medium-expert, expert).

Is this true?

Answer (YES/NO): NO